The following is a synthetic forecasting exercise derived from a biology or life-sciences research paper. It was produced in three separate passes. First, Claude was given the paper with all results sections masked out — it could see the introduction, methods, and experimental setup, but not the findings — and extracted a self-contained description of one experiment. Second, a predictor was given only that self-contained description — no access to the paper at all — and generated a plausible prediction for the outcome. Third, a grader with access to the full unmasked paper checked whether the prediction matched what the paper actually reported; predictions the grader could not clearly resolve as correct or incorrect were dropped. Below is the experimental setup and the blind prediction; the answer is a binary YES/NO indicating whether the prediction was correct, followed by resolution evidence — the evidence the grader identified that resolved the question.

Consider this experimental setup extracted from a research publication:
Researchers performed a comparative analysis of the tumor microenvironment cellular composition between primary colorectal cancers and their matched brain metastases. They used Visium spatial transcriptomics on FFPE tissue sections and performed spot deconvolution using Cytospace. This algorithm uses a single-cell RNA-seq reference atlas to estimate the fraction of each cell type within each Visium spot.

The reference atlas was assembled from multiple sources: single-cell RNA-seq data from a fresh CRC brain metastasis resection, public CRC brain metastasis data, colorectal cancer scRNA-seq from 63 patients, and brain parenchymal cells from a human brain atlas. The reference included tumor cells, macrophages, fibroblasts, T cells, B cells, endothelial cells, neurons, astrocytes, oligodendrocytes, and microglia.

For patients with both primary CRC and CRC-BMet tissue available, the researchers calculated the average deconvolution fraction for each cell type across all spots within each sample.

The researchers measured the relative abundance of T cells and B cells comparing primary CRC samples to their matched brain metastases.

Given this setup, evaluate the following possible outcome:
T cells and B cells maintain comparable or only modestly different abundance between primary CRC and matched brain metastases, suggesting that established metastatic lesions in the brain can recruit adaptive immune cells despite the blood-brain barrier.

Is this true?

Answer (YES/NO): YES